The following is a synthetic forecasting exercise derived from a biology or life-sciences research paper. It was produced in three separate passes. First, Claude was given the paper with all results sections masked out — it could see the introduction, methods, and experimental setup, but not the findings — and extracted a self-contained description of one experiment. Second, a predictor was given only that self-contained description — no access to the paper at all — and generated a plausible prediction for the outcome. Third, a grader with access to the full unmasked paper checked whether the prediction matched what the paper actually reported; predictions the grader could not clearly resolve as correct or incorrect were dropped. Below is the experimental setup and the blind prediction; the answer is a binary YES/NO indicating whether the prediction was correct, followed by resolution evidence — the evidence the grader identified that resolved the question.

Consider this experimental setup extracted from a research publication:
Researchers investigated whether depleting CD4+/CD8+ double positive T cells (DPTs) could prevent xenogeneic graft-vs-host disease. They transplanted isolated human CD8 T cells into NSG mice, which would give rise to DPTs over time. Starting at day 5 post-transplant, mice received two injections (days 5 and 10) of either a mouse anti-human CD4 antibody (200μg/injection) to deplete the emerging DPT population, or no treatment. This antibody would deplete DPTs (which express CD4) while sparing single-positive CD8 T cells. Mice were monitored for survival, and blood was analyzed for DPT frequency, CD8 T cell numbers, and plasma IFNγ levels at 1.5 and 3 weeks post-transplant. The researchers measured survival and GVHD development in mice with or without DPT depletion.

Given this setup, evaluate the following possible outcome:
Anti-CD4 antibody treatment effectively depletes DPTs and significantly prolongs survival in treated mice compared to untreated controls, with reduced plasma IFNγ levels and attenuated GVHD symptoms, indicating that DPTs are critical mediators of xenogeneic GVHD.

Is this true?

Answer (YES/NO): YES